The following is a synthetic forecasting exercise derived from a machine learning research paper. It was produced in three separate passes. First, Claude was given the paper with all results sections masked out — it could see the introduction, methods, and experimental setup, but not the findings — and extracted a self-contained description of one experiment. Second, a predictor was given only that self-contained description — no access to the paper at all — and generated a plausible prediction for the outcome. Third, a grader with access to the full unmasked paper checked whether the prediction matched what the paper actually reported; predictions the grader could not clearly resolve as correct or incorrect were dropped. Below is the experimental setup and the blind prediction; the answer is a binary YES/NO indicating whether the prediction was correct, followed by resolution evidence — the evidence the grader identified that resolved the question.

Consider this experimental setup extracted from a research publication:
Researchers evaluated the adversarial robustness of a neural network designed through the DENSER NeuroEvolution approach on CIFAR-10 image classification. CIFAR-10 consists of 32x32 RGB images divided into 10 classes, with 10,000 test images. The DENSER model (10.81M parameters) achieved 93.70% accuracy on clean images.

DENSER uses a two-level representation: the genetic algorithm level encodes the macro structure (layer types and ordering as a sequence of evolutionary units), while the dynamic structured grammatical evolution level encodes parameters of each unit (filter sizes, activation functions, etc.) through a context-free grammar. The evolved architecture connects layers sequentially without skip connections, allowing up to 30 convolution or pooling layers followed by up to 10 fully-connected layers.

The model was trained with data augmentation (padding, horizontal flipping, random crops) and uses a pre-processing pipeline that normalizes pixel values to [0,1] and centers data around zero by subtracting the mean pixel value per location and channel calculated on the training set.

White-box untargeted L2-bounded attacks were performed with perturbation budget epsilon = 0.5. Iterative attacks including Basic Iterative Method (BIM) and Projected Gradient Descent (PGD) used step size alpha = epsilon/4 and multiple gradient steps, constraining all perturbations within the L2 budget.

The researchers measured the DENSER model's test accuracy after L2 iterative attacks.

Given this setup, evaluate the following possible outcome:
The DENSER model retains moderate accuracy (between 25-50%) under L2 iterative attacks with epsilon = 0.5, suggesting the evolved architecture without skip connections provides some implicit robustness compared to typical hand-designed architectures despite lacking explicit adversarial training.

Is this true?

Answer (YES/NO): NO